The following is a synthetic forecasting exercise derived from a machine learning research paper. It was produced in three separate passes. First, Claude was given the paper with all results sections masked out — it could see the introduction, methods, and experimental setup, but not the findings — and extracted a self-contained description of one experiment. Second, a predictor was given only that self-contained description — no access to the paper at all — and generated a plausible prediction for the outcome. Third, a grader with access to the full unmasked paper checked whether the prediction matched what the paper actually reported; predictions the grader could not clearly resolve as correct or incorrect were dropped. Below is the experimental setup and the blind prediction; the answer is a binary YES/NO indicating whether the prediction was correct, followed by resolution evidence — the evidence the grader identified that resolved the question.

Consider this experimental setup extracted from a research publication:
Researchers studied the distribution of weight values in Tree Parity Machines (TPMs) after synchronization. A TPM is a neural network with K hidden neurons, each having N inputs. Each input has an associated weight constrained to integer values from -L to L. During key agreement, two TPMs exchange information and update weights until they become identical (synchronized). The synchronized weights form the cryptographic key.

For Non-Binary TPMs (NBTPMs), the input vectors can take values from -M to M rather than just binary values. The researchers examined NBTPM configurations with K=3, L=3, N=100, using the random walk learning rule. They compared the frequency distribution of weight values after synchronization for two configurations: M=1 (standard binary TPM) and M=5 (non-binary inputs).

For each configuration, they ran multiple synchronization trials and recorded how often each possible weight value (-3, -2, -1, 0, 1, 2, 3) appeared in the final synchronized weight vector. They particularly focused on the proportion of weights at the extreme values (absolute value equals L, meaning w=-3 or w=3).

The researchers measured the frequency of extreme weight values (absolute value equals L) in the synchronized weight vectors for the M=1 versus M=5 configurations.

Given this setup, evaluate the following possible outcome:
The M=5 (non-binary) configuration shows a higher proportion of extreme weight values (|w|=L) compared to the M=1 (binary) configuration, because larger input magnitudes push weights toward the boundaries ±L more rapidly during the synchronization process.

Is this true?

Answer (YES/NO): YES